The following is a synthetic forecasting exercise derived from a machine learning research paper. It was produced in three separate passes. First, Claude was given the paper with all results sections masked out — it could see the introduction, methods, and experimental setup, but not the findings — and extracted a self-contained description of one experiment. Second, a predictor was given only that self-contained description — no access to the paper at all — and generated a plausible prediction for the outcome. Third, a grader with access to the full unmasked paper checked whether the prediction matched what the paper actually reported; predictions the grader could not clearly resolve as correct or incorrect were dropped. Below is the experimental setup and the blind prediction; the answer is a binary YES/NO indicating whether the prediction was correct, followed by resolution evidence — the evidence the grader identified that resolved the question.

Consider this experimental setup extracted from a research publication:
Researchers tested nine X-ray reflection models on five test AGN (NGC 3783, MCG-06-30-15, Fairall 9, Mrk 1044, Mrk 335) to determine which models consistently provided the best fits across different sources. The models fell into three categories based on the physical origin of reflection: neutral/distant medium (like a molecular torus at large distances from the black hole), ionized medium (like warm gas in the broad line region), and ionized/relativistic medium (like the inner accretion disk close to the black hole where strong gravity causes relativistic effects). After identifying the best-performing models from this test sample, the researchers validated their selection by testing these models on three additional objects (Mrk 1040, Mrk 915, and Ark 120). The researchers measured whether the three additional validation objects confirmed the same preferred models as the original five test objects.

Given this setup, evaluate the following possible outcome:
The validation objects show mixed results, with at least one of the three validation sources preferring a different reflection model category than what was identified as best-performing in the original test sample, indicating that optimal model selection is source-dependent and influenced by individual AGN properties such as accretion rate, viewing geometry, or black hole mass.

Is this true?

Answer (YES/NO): NO